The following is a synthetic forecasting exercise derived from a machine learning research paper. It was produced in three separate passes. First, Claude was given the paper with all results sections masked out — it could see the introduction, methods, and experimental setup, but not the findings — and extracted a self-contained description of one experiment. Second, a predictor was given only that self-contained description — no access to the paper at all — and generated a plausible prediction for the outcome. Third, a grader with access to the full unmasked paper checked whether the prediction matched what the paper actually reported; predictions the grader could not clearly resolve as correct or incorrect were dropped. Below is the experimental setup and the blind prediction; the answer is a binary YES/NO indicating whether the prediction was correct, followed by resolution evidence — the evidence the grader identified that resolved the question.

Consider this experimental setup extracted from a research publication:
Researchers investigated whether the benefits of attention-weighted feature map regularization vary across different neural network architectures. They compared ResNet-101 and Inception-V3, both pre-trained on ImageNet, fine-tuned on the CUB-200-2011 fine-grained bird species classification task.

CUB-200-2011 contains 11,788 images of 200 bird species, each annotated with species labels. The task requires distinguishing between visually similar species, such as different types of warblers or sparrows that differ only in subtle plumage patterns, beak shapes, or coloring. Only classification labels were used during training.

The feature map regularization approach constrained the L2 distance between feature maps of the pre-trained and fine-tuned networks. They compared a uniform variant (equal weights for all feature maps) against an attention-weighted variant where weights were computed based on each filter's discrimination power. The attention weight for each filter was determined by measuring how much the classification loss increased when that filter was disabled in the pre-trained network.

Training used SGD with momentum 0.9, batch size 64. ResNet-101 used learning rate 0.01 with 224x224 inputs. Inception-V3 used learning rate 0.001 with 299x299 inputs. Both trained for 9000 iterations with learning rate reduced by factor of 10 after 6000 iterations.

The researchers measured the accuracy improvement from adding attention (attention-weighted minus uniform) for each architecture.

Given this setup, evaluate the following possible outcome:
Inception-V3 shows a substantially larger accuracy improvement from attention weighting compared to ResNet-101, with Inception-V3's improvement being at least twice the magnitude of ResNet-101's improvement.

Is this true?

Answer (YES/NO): NO